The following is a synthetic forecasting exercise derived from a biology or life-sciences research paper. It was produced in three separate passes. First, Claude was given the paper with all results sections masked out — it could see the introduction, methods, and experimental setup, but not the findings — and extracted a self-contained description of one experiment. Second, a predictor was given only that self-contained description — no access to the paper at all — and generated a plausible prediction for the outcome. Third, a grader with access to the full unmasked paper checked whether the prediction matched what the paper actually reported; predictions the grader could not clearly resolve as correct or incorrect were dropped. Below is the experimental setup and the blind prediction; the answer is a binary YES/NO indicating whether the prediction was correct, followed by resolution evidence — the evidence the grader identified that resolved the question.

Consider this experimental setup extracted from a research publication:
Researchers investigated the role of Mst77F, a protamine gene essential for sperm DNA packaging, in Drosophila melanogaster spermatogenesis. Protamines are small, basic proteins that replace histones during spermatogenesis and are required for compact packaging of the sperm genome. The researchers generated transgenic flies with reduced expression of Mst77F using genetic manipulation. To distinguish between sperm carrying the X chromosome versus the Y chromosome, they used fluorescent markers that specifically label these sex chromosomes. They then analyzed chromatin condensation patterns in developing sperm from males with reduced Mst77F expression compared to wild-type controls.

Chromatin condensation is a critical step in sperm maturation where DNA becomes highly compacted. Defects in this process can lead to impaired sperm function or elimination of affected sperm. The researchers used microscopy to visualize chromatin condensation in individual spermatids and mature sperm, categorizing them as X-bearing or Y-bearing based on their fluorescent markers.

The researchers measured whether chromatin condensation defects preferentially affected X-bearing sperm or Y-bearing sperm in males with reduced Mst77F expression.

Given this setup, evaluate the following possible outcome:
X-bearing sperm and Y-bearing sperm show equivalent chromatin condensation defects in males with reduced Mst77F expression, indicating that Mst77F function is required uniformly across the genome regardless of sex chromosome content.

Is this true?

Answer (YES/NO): NO